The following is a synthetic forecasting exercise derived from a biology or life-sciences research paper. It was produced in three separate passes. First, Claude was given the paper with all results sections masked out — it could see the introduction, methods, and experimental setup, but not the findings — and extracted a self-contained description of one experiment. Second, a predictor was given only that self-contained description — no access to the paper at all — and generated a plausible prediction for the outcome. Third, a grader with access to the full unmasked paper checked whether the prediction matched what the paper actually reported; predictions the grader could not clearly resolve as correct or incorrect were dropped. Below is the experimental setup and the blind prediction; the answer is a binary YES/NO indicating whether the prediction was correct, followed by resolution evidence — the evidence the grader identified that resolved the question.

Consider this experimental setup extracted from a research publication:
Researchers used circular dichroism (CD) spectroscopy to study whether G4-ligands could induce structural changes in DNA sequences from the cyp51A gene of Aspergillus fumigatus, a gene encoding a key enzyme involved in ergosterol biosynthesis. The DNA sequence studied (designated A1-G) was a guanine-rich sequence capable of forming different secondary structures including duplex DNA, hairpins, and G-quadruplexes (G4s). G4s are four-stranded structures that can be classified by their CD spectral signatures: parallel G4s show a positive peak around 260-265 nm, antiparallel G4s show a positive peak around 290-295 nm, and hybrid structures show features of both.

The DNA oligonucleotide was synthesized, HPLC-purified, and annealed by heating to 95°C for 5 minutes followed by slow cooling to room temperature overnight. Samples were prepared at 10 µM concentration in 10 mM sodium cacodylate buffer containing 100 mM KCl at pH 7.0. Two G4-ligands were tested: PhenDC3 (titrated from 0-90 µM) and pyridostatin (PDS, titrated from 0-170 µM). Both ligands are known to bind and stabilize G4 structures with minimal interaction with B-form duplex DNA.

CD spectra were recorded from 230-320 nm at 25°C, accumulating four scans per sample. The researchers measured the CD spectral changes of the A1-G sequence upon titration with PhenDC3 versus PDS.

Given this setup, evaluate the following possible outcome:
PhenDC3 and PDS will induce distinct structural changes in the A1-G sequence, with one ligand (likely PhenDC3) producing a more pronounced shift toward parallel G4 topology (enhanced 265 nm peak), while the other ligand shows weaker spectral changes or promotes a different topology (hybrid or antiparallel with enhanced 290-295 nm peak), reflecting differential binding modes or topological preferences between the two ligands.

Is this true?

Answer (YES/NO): NO